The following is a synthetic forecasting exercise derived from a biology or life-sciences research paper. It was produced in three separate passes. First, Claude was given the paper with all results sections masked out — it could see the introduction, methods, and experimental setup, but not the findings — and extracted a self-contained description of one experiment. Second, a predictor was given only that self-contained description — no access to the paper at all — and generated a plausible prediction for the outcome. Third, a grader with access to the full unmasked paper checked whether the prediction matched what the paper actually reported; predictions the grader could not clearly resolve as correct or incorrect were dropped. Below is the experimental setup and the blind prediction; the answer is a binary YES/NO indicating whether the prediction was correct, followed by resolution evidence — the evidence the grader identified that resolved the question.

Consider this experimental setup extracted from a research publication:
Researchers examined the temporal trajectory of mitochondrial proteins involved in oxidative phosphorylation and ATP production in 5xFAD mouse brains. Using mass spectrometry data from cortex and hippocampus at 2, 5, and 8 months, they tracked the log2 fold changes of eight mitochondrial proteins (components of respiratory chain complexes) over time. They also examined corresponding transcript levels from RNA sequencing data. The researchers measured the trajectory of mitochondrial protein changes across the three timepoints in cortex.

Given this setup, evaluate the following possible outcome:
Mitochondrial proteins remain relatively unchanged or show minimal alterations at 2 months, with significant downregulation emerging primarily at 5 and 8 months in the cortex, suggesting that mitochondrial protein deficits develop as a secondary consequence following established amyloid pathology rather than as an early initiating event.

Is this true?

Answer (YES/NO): NO